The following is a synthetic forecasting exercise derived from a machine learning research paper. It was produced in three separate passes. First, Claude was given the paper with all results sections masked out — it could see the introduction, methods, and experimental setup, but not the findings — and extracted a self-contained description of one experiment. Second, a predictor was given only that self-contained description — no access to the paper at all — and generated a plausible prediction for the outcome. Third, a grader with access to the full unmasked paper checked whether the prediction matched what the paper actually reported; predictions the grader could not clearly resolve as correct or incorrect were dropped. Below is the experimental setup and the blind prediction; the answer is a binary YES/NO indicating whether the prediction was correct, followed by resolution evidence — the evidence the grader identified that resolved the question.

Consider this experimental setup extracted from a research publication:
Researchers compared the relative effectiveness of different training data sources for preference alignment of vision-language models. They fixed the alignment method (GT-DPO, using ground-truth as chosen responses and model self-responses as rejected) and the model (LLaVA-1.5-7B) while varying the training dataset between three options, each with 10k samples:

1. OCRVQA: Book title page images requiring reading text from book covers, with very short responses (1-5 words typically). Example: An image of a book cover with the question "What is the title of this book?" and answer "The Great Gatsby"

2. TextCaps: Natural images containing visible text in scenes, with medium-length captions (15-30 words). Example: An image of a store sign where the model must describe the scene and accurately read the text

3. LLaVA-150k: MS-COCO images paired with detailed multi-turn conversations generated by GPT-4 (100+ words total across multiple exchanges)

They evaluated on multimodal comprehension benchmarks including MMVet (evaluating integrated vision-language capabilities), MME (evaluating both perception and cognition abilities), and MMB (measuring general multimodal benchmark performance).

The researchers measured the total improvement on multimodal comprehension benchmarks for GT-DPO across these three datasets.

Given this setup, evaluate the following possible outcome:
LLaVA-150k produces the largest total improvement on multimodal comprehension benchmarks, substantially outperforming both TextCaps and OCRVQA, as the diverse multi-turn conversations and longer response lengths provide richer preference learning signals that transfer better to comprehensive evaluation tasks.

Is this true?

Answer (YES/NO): NO